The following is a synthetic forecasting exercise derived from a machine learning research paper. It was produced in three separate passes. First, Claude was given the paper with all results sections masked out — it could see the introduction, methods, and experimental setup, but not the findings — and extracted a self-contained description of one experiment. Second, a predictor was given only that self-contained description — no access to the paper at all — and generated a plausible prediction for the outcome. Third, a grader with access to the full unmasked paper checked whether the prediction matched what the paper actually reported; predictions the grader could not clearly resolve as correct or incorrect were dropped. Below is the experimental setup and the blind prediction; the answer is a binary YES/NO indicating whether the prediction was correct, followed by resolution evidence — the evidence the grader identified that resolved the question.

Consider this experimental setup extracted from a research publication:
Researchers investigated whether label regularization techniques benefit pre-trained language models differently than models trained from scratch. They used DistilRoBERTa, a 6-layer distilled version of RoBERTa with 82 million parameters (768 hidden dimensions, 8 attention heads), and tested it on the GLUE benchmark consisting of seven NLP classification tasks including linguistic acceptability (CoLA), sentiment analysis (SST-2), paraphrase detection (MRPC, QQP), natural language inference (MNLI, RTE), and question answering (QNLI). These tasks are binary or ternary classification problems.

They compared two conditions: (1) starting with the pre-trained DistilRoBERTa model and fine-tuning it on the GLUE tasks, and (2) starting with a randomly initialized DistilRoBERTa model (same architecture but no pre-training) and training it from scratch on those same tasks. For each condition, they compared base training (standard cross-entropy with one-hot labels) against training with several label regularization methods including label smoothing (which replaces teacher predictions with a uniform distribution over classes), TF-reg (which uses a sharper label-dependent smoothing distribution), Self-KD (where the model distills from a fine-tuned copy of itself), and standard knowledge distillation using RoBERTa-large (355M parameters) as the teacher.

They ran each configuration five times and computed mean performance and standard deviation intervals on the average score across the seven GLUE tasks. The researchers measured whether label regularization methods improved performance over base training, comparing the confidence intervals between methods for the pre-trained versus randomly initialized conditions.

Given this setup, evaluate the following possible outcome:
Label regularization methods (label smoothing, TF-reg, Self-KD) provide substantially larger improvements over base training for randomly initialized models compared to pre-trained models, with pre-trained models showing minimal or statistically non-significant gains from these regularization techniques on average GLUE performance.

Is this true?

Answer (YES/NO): YES